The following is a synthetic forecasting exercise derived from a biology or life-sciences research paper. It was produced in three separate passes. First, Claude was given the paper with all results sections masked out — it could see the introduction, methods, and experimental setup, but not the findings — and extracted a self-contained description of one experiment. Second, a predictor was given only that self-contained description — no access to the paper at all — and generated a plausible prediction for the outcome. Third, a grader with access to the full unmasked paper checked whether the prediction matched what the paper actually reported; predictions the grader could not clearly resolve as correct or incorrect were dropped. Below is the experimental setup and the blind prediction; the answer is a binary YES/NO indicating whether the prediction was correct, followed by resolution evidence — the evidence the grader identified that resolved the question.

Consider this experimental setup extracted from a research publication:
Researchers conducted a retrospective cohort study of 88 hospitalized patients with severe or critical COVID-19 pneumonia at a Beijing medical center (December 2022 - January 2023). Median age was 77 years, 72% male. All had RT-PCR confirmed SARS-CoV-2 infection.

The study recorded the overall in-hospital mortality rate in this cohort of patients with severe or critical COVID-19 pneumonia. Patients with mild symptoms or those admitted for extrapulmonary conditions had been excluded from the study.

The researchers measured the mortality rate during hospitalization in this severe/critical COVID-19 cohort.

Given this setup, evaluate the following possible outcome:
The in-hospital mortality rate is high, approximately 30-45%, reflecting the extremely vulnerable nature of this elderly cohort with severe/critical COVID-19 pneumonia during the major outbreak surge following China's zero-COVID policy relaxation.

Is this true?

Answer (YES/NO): YES